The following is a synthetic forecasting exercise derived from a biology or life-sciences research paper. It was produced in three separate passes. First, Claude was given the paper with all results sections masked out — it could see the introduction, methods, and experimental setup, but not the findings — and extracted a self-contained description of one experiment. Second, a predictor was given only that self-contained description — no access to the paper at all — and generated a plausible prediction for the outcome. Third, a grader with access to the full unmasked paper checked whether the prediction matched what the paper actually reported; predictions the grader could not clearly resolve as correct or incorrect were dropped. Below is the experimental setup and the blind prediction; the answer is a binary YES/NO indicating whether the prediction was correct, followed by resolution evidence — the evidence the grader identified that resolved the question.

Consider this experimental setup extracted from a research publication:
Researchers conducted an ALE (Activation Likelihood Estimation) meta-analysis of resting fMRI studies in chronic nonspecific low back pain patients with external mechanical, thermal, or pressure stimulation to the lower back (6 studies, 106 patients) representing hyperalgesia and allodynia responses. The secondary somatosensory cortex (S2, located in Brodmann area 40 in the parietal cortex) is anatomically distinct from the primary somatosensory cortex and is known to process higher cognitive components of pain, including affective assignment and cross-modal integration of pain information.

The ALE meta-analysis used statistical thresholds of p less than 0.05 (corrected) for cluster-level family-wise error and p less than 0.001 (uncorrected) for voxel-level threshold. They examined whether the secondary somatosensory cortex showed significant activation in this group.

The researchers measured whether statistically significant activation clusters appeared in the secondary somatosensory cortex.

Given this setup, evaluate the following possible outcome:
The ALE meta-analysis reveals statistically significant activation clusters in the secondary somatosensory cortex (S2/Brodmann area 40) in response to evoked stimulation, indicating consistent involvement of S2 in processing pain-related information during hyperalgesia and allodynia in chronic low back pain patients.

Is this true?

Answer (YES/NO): YES